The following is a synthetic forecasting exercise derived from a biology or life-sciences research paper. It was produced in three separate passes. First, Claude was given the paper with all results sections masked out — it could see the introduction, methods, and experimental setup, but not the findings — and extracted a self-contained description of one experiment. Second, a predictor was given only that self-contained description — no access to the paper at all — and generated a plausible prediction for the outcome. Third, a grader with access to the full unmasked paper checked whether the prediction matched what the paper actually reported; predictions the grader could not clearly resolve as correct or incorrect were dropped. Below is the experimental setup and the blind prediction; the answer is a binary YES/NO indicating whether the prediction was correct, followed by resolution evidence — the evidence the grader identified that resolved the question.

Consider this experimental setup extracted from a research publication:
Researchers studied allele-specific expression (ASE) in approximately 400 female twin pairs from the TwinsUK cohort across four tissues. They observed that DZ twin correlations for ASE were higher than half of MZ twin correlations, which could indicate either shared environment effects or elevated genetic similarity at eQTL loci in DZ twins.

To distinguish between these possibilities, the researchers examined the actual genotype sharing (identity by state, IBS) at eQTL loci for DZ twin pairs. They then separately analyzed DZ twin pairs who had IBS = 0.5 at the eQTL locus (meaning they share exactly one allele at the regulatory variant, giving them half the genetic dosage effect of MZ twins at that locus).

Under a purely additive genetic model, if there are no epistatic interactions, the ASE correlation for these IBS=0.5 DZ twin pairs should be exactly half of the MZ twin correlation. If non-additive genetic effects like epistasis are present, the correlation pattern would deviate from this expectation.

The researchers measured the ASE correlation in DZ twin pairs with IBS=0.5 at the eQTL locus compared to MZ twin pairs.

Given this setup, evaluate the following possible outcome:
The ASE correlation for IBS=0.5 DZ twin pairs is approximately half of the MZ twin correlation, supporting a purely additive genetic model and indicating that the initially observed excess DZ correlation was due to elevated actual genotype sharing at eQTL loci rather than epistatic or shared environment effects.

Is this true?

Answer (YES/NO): NO